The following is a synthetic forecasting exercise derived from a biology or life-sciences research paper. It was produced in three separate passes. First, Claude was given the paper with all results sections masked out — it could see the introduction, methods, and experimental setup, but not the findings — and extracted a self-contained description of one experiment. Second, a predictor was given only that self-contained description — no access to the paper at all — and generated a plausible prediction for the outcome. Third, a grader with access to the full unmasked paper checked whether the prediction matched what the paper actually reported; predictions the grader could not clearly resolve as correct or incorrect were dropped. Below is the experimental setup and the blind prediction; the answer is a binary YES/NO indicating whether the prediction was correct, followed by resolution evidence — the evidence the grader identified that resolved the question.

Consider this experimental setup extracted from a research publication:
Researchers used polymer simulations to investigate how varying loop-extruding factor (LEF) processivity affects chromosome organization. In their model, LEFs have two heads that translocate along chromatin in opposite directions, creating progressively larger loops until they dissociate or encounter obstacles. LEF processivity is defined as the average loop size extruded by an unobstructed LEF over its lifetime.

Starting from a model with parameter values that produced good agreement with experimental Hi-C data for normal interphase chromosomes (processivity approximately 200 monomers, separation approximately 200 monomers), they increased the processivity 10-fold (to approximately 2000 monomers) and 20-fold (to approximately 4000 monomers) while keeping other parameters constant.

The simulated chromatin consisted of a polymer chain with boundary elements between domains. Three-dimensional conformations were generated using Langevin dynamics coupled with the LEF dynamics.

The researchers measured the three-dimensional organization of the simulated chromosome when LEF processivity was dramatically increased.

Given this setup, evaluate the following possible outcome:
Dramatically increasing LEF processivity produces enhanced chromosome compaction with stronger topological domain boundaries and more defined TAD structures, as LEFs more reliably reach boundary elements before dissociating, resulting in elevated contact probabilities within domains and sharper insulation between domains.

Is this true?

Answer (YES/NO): NO